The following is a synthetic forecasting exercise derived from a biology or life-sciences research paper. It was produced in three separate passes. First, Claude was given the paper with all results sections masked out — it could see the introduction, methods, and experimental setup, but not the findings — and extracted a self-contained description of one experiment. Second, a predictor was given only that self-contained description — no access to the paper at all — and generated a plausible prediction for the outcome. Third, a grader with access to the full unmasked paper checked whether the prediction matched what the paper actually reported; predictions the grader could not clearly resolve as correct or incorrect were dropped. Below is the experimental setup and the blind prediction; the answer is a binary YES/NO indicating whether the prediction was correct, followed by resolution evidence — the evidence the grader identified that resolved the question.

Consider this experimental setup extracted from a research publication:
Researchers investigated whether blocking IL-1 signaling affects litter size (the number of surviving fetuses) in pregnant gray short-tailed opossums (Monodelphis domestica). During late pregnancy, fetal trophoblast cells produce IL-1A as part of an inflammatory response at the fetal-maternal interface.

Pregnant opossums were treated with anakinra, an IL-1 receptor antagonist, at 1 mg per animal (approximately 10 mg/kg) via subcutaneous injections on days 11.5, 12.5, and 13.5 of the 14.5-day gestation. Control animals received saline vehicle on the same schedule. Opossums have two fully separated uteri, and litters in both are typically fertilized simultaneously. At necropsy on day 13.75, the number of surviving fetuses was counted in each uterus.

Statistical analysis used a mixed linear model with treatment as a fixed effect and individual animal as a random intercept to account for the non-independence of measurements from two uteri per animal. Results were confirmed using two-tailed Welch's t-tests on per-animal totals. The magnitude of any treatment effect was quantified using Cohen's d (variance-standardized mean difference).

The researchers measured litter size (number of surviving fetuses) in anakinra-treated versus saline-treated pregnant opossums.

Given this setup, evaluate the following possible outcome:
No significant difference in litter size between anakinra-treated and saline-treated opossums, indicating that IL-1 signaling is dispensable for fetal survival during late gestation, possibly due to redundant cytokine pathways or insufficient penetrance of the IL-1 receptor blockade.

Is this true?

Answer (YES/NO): NO